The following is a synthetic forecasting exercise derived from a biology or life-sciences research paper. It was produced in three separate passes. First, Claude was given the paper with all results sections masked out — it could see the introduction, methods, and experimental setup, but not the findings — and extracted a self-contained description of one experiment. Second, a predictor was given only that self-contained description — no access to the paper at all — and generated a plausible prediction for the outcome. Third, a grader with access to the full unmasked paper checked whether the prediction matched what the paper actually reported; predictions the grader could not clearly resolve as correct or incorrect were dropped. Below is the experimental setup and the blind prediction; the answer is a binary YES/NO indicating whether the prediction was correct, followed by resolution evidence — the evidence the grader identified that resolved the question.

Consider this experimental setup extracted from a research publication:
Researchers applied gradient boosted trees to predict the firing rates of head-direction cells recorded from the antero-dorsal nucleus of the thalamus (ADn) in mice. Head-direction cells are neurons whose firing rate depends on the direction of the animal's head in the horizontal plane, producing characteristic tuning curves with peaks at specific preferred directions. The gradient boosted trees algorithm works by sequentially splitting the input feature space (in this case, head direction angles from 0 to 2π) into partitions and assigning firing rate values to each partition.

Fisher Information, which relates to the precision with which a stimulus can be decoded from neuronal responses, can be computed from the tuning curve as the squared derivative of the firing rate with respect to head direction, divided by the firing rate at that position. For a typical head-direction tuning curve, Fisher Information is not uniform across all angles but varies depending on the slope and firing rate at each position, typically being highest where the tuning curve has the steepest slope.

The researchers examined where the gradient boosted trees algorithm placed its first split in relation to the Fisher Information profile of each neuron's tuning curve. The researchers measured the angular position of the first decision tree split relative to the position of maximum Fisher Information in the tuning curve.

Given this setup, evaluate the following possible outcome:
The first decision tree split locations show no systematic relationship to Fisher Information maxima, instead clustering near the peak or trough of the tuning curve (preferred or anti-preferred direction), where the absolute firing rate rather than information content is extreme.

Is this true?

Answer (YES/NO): NO